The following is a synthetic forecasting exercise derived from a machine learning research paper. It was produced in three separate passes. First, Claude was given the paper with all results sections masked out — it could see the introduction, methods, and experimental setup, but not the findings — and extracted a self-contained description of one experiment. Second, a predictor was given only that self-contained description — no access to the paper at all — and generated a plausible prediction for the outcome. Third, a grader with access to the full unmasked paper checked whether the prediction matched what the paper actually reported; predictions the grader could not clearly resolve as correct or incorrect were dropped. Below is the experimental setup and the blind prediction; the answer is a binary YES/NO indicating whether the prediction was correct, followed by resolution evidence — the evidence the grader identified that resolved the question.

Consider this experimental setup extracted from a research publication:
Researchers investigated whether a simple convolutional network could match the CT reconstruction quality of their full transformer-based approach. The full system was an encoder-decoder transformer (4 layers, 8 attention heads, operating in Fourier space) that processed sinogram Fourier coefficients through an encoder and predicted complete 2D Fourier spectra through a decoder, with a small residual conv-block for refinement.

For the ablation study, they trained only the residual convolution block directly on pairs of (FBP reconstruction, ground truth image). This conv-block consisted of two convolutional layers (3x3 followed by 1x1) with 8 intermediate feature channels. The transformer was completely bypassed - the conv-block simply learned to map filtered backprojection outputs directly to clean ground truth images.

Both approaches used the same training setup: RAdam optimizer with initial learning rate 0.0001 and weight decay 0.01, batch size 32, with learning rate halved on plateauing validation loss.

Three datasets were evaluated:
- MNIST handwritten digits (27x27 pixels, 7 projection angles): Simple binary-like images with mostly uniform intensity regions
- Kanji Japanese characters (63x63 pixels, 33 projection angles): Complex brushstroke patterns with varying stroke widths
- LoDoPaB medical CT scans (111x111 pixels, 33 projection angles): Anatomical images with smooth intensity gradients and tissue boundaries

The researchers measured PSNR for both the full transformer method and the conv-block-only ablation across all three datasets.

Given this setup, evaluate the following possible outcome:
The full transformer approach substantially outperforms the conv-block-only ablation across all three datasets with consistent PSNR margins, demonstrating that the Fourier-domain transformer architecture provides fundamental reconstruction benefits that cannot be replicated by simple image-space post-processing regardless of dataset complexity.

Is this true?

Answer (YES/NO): NO